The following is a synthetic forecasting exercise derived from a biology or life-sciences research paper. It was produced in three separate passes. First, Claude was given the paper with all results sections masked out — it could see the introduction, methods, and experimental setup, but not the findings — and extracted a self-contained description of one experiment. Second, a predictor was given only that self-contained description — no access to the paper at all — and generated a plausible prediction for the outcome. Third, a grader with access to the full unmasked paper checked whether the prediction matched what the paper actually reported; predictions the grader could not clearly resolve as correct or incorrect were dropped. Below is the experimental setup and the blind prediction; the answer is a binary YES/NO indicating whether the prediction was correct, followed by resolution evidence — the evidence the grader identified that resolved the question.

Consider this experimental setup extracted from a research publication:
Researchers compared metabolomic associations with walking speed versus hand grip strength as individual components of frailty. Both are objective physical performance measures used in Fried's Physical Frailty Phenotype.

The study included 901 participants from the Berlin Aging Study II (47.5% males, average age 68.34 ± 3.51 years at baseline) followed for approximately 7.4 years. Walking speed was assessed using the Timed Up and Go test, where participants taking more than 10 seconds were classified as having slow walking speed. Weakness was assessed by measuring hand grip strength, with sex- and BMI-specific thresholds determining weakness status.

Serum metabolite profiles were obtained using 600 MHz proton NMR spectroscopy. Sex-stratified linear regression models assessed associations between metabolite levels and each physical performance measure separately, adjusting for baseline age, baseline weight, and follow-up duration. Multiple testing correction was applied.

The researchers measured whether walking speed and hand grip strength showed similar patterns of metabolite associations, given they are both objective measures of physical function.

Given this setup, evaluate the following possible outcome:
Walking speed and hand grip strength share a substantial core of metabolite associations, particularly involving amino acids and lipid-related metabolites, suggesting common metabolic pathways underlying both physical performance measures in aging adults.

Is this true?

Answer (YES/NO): NO